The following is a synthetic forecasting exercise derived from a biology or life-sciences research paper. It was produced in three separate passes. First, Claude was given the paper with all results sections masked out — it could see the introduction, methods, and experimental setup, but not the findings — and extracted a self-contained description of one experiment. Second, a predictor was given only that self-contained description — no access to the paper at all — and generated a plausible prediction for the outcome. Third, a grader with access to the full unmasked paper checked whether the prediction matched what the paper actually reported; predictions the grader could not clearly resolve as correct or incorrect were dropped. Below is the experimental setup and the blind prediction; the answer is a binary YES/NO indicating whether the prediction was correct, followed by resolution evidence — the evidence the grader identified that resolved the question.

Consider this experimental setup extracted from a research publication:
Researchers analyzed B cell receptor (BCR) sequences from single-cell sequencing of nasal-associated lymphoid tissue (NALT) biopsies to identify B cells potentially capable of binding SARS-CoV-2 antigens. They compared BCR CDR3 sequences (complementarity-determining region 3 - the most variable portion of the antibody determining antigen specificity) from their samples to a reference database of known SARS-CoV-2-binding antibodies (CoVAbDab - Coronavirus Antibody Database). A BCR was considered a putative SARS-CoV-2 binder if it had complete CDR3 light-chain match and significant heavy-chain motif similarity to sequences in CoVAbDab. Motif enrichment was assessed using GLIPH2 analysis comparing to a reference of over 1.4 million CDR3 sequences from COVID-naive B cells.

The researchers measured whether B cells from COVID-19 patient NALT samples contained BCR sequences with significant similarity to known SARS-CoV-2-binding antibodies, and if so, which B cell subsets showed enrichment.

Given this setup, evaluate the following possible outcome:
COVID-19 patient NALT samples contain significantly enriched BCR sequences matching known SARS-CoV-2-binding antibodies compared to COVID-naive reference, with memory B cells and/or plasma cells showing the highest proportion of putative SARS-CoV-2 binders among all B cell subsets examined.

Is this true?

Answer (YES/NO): NO